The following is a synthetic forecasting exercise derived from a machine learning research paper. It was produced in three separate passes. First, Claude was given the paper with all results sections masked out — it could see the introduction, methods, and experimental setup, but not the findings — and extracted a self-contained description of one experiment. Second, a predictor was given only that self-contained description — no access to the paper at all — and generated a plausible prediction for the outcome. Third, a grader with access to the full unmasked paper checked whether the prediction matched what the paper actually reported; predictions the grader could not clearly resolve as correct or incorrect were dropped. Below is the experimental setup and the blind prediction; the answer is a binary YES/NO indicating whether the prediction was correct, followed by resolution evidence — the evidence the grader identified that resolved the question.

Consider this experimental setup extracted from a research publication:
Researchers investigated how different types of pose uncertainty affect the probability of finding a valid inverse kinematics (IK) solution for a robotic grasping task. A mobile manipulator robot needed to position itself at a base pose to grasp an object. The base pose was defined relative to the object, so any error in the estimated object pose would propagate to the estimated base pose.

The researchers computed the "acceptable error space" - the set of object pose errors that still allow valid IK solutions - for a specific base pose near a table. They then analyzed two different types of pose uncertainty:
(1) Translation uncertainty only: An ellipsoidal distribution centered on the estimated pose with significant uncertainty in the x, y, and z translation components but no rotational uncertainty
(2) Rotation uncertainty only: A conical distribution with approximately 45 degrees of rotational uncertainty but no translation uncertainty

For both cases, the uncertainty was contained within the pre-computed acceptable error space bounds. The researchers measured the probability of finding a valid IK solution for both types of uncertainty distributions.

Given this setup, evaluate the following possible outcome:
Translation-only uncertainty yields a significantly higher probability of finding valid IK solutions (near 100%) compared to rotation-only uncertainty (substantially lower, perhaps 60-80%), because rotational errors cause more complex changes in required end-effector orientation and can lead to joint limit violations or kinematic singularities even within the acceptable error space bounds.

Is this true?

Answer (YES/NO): YES